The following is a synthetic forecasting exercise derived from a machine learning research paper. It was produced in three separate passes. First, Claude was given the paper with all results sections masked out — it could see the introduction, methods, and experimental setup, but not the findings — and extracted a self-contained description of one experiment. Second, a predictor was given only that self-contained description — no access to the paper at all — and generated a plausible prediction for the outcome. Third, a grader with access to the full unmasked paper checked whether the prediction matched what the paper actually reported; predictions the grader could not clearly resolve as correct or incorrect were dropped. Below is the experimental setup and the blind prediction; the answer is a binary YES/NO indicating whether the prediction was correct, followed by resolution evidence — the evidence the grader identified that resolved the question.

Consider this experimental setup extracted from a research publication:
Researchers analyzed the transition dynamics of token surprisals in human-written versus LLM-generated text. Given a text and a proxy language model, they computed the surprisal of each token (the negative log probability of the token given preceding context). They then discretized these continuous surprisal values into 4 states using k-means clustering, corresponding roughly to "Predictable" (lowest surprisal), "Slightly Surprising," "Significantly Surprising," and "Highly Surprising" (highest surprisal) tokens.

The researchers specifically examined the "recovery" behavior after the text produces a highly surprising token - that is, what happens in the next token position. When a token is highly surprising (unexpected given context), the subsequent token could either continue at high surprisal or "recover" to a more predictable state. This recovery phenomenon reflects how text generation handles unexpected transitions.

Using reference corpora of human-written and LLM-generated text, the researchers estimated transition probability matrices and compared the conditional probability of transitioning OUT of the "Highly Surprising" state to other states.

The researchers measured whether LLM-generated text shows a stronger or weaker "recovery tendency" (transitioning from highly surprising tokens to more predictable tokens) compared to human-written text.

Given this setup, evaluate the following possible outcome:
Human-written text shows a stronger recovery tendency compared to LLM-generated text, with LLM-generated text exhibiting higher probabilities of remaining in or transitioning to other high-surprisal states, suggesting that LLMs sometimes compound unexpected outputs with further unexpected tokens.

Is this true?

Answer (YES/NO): NO